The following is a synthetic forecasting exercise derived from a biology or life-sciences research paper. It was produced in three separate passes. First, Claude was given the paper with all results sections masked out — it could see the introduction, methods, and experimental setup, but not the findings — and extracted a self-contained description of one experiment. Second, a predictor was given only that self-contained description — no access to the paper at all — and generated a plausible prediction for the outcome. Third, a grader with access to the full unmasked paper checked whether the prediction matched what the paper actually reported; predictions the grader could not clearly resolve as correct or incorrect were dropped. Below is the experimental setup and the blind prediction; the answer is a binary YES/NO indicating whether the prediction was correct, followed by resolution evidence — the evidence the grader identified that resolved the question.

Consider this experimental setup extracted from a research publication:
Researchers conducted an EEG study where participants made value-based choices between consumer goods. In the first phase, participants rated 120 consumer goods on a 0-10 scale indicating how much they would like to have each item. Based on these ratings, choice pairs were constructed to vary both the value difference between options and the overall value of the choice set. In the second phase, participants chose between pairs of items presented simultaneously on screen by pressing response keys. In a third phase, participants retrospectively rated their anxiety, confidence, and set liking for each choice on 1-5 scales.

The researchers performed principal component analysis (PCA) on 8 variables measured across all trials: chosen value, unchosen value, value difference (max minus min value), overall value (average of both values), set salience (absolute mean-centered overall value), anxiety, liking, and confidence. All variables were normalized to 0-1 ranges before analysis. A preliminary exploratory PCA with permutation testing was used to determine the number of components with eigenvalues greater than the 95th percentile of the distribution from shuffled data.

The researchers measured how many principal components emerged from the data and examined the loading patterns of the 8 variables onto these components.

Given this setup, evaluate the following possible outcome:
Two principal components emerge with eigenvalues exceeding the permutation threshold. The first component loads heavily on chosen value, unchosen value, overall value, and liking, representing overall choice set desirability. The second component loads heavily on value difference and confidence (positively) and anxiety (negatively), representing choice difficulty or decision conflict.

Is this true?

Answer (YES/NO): NO